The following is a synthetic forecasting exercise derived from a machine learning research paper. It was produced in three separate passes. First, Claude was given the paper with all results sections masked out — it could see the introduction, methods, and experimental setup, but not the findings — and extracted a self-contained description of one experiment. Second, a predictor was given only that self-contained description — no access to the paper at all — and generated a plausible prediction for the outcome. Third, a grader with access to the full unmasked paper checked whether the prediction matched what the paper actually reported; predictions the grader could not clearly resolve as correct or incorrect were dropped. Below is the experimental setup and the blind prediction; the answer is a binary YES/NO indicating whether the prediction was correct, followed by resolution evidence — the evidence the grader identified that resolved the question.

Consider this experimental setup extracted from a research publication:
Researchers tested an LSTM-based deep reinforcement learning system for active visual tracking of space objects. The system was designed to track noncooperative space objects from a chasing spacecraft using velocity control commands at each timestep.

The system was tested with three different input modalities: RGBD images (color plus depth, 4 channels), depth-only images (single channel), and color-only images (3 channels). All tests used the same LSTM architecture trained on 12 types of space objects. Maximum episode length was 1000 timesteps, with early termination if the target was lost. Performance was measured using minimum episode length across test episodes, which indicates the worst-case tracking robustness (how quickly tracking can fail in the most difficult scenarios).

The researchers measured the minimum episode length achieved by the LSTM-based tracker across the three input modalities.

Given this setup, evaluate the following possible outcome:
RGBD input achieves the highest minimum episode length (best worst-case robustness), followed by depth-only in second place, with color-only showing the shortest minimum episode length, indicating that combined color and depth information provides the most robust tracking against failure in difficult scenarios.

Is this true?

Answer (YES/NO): NO